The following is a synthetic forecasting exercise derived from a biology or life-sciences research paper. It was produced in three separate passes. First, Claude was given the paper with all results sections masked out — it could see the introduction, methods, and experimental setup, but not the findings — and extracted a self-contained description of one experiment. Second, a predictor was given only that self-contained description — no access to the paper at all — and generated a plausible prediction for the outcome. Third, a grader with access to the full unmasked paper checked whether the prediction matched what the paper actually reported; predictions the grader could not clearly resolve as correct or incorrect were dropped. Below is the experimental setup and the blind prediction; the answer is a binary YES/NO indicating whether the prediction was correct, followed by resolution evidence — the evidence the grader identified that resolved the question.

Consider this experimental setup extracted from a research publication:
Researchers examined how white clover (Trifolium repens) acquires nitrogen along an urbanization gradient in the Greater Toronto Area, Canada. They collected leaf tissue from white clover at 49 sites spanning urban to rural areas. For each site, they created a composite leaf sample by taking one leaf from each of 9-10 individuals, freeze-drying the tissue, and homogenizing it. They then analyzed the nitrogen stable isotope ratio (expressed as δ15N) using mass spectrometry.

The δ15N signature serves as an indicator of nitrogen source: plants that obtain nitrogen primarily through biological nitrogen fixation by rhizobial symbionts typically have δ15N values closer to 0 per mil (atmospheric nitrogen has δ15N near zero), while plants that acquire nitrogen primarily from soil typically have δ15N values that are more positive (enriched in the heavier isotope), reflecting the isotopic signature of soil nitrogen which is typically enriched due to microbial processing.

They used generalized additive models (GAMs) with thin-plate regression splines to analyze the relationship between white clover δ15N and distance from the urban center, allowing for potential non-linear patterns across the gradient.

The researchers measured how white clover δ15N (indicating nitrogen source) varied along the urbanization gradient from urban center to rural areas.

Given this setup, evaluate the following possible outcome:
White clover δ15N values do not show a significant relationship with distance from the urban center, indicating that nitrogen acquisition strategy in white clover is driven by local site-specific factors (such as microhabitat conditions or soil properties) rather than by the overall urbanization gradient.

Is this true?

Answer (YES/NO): NO